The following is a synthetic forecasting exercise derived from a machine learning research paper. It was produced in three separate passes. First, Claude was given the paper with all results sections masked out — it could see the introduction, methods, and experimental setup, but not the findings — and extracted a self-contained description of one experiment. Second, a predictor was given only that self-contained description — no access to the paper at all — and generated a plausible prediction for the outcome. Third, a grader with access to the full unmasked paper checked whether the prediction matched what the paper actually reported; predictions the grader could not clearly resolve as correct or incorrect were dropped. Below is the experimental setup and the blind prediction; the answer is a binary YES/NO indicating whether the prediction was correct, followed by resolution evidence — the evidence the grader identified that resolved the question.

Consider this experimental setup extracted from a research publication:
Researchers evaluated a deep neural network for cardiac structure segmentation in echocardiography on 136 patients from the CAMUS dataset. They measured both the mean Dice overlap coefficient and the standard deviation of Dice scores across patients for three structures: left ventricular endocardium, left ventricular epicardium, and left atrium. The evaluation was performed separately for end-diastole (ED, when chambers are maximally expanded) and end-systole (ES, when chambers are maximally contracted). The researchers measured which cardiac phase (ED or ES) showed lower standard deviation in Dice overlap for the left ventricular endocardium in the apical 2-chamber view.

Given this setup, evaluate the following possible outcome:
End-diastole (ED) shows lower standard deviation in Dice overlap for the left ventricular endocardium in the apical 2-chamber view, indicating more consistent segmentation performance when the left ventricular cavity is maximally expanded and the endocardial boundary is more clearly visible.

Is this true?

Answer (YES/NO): YES